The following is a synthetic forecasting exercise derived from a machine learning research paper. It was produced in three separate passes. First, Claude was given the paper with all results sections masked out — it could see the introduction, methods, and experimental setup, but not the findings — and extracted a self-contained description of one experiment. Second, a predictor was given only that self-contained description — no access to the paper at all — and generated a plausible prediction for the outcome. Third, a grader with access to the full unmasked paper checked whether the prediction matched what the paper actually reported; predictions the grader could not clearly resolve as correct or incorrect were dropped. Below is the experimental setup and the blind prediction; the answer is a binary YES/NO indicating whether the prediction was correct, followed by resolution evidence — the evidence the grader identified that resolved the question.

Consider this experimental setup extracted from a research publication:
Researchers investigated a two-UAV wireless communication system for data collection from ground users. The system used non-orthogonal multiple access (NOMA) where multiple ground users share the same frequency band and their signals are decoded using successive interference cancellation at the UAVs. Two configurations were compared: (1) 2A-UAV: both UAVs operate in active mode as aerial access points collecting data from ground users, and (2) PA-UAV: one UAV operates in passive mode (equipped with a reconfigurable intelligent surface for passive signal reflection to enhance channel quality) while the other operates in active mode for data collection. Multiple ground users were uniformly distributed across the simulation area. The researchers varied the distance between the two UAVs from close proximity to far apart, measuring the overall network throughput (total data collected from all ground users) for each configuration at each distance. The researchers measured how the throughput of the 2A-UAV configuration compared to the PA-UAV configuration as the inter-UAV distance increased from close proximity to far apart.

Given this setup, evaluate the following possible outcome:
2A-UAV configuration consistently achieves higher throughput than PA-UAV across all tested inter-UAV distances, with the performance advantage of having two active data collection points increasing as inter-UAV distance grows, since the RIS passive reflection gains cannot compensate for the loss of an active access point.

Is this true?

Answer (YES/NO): NO